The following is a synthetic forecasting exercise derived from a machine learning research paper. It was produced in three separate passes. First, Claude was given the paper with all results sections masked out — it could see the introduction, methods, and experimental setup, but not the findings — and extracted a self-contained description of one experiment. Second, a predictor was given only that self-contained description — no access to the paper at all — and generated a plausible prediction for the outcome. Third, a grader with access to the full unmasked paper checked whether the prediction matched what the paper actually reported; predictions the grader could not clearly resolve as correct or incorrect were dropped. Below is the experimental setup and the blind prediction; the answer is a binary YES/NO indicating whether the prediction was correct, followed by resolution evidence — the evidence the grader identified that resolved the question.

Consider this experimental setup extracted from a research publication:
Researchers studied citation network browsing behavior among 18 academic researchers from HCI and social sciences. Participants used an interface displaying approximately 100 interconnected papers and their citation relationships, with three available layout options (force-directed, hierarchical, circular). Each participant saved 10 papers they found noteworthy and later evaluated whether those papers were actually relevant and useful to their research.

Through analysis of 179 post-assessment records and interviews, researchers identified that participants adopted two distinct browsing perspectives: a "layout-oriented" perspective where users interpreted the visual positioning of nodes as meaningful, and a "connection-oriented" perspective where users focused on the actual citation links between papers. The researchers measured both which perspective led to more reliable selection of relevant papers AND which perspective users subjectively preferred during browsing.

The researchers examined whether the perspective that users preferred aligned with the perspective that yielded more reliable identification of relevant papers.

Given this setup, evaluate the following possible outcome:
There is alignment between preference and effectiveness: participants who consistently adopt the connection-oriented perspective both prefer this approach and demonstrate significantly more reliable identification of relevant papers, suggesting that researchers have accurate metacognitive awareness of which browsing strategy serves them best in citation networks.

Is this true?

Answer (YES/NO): NO